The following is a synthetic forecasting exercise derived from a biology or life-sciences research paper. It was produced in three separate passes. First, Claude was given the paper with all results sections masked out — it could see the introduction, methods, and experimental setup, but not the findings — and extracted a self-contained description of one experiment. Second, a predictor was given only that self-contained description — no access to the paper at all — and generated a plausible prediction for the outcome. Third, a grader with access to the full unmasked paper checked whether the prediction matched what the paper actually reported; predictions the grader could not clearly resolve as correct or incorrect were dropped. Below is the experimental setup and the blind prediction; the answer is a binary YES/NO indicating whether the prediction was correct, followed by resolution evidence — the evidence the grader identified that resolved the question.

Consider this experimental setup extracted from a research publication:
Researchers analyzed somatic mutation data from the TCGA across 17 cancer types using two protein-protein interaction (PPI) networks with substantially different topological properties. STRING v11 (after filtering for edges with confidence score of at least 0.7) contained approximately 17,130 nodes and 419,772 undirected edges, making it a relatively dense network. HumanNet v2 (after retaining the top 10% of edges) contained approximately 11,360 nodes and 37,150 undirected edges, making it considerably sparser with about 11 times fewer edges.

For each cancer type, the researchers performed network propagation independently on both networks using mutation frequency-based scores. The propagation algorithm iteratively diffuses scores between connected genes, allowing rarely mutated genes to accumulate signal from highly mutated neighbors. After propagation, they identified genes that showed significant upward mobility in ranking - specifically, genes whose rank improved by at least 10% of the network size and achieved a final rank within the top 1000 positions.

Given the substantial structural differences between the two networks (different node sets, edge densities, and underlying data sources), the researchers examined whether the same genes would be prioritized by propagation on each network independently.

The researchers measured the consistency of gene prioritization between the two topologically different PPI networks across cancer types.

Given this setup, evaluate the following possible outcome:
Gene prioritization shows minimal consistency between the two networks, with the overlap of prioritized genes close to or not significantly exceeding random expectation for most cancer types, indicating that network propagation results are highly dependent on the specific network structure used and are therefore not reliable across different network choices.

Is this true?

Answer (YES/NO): NO